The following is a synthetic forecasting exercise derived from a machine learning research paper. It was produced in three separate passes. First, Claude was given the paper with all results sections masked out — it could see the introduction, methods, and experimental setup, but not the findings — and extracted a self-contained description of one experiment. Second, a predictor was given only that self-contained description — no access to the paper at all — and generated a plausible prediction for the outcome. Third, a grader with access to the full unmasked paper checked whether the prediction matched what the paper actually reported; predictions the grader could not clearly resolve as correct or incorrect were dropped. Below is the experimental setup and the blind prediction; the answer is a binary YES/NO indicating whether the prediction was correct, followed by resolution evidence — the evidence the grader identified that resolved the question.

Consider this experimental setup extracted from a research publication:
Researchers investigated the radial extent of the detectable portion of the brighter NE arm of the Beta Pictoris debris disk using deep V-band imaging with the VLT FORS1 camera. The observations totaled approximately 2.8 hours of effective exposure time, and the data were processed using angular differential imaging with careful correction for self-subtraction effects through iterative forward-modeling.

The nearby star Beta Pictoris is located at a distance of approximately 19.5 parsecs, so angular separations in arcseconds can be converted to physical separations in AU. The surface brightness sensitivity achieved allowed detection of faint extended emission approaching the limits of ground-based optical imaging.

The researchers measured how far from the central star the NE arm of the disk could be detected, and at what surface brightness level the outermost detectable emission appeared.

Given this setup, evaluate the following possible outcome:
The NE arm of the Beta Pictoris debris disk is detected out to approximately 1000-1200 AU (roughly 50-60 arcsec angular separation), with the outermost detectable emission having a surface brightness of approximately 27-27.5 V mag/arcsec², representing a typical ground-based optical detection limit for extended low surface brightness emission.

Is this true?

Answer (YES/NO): NO